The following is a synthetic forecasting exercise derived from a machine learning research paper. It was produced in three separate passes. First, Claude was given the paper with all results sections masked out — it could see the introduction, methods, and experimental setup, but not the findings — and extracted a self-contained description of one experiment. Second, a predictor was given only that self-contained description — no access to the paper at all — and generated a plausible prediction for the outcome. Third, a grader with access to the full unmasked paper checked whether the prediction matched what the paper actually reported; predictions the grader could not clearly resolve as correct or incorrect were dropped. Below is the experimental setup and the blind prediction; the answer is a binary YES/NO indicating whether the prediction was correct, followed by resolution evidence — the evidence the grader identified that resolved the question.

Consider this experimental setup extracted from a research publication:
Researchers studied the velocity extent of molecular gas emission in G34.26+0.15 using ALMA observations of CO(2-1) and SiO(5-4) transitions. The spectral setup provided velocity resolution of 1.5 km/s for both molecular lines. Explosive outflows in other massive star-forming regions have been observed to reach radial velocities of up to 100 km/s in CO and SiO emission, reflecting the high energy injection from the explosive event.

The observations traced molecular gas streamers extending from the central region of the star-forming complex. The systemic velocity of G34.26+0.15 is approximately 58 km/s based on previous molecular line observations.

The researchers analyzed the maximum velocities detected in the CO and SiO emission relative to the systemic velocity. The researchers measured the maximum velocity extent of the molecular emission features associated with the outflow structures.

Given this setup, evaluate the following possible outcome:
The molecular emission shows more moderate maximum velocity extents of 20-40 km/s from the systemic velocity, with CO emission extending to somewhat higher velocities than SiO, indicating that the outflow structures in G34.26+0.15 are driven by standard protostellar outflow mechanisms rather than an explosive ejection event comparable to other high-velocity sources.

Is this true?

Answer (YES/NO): NO